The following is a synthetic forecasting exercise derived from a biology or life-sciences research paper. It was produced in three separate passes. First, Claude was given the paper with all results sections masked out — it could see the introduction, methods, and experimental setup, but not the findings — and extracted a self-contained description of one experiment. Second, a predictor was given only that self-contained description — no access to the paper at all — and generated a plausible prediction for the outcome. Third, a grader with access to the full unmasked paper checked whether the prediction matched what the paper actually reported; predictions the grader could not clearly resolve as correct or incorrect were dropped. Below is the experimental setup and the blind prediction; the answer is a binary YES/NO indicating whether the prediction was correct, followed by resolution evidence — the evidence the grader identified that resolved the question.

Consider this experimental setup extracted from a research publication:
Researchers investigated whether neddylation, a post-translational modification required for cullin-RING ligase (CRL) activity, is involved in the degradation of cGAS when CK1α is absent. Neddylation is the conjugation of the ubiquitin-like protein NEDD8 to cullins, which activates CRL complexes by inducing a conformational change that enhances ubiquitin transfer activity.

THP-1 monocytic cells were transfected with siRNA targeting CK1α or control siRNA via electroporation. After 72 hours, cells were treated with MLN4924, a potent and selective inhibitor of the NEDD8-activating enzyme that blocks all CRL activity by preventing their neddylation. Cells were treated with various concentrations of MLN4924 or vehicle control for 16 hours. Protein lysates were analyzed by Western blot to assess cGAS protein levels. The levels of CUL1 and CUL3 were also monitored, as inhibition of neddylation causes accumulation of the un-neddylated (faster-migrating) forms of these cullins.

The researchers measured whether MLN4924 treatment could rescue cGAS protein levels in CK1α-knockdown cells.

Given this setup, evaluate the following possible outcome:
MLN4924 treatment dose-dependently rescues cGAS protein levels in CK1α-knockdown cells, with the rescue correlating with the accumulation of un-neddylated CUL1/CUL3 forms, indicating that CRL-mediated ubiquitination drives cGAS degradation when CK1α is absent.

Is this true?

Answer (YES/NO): NO